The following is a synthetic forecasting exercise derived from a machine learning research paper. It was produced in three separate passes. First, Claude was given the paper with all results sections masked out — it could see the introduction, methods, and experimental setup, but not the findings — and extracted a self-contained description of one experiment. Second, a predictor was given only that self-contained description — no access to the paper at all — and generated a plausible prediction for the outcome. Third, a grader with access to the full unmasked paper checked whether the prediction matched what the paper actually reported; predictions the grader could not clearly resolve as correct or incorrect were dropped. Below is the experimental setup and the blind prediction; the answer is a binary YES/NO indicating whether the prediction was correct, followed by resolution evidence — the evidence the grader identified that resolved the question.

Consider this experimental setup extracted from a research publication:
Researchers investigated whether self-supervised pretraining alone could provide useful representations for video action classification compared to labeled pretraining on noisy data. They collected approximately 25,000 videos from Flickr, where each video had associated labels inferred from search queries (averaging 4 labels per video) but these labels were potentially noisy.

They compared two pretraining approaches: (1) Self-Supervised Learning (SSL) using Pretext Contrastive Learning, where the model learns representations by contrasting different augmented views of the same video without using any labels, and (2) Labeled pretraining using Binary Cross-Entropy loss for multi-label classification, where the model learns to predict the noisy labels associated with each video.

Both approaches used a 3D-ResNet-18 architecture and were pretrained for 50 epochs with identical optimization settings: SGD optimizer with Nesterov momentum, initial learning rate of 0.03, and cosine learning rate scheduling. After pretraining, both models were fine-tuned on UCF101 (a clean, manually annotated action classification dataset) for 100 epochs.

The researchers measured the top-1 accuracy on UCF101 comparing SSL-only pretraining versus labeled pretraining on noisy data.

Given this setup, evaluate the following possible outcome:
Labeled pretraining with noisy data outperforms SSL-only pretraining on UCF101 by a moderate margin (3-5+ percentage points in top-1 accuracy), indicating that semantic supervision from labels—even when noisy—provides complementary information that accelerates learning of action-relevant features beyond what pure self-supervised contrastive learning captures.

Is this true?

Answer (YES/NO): NO